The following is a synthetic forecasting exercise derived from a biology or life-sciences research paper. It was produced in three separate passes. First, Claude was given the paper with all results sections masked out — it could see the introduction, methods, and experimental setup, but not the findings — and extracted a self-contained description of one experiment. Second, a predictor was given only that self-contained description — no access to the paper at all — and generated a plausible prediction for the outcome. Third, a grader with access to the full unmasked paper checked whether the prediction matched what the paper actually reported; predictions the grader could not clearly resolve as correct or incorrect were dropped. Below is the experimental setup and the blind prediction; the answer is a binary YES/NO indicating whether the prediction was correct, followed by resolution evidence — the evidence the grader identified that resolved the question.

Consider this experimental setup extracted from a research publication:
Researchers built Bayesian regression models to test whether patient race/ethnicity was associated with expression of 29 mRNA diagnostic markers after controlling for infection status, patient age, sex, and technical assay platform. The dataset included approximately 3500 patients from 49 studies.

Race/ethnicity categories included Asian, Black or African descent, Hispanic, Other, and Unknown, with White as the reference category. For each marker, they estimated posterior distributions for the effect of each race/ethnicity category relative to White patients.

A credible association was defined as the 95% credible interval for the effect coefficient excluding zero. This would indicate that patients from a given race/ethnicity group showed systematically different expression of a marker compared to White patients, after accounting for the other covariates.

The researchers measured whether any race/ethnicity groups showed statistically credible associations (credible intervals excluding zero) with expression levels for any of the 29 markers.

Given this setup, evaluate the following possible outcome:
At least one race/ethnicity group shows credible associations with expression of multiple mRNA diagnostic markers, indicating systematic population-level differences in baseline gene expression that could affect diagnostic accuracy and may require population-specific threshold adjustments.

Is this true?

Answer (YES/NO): YES